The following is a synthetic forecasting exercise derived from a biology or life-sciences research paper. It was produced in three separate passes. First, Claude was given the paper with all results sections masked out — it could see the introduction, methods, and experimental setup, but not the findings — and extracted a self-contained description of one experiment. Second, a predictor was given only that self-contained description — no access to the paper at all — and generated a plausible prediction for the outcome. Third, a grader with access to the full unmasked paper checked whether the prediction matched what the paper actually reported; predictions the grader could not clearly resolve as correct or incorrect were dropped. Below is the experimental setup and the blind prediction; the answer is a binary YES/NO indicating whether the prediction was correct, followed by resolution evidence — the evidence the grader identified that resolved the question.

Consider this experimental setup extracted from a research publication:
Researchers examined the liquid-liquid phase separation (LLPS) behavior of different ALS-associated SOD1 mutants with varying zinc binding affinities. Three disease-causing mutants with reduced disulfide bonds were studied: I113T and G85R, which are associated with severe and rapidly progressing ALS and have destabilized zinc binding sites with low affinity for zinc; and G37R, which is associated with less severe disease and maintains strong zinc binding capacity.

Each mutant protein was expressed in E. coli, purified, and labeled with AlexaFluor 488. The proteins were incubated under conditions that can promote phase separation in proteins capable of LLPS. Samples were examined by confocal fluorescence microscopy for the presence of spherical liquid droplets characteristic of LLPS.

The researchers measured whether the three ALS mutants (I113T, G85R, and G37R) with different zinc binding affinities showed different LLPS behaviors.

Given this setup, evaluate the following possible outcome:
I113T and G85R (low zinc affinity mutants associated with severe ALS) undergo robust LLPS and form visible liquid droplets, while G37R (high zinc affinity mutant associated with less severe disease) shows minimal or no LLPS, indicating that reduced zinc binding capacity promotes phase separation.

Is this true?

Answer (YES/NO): YES